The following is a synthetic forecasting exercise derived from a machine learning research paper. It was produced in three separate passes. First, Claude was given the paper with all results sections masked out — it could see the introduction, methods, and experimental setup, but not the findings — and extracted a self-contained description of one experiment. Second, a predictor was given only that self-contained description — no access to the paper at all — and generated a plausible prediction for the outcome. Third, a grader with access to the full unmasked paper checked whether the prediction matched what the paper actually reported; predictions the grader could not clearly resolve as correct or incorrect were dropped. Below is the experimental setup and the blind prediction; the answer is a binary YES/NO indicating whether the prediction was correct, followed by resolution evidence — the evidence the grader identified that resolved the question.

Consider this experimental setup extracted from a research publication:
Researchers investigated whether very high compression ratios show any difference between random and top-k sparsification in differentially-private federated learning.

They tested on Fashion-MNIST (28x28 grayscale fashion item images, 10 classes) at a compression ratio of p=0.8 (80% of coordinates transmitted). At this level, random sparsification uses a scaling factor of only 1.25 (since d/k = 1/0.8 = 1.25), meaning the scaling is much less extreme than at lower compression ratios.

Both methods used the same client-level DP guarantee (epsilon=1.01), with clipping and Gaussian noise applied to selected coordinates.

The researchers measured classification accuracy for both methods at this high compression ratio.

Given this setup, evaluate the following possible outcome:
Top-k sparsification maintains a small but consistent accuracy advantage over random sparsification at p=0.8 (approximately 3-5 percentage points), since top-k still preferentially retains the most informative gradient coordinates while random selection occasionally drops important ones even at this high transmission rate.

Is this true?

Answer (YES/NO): NO